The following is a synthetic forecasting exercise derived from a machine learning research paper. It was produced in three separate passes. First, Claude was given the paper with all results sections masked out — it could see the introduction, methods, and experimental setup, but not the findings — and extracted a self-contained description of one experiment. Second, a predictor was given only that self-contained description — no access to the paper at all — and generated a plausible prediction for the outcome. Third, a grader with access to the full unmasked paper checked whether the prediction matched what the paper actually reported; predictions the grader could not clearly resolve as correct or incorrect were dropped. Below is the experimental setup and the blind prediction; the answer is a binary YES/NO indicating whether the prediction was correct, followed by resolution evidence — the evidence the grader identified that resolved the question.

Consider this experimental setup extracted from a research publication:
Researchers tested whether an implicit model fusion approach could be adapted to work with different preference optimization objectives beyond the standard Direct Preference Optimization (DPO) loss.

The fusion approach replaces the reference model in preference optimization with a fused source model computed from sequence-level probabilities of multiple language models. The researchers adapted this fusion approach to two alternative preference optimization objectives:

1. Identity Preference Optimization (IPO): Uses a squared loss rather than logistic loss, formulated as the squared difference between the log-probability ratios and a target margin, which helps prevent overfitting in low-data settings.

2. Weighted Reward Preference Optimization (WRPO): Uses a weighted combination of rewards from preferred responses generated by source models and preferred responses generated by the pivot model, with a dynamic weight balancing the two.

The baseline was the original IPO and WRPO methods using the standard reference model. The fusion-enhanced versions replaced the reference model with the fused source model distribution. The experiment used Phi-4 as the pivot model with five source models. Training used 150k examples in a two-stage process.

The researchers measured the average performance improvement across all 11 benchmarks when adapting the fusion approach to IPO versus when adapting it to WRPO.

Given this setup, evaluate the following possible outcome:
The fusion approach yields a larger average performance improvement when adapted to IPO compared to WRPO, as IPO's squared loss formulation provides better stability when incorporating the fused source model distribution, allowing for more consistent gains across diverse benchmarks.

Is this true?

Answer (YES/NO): YES